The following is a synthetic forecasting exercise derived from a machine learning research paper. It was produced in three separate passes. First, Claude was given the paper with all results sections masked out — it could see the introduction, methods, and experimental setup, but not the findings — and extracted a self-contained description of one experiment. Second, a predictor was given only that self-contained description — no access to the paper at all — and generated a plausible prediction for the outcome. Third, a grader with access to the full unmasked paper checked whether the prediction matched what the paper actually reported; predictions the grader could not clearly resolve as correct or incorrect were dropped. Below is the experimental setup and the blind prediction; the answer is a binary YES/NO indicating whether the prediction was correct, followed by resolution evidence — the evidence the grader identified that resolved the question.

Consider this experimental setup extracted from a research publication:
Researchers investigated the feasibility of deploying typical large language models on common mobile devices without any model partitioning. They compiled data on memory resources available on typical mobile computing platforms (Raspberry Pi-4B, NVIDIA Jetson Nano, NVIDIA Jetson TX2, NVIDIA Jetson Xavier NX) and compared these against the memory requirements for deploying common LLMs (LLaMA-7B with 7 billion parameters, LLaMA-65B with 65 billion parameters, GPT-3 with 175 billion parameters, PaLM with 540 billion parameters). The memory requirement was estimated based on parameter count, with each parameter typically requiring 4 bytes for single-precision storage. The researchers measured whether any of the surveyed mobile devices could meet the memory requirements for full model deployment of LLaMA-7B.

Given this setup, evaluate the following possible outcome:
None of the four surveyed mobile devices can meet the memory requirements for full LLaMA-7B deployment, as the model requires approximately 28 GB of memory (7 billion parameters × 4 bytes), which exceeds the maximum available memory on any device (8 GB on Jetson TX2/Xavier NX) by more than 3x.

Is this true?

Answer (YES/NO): NO